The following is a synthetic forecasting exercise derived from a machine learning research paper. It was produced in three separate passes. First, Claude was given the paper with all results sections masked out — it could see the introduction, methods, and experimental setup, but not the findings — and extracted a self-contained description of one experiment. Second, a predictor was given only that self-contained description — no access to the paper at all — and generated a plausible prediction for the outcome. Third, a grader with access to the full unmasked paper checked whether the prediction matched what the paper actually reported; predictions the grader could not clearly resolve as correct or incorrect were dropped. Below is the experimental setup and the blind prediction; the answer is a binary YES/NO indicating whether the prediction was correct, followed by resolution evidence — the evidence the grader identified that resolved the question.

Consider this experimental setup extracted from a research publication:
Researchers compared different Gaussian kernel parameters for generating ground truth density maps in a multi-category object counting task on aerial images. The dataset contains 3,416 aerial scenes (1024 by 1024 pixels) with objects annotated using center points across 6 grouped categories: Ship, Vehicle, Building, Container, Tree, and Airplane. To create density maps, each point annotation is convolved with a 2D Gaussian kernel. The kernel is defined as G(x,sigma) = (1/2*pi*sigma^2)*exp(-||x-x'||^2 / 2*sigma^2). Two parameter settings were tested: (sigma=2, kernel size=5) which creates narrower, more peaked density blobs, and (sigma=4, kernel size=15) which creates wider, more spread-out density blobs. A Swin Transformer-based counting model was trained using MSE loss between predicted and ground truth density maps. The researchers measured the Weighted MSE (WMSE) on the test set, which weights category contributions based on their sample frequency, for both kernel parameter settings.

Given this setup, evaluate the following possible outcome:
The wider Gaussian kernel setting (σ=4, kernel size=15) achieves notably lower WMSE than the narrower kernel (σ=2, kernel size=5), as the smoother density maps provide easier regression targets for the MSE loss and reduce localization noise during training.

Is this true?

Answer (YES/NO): NO